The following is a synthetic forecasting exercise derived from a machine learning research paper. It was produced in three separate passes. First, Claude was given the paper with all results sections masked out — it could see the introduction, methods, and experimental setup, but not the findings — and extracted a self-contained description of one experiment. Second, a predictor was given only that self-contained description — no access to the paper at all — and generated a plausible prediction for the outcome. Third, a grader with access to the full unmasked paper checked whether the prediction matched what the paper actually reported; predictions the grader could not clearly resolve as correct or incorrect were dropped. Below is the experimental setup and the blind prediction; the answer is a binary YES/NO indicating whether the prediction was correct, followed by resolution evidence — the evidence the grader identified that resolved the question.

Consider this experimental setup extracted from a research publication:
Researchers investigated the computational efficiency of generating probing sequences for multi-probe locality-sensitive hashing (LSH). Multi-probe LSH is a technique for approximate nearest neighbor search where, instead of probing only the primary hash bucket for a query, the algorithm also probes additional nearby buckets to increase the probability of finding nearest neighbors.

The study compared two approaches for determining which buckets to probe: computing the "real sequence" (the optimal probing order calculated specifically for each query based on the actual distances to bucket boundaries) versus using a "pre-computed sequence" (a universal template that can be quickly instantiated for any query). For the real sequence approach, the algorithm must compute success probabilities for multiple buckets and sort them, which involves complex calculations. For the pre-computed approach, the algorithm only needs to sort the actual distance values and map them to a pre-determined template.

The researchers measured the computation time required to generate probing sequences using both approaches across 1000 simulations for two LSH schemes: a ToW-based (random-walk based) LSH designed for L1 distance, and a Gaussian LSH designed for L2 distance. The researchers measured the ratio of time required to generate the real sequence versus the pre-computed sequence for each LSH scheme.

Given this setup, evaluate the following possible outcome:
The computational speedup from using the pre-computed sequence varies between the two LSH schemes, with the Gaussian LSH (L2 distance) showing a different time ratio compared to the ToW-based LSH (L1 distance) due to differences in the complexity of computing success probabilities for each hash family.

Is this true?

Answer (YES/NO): YES